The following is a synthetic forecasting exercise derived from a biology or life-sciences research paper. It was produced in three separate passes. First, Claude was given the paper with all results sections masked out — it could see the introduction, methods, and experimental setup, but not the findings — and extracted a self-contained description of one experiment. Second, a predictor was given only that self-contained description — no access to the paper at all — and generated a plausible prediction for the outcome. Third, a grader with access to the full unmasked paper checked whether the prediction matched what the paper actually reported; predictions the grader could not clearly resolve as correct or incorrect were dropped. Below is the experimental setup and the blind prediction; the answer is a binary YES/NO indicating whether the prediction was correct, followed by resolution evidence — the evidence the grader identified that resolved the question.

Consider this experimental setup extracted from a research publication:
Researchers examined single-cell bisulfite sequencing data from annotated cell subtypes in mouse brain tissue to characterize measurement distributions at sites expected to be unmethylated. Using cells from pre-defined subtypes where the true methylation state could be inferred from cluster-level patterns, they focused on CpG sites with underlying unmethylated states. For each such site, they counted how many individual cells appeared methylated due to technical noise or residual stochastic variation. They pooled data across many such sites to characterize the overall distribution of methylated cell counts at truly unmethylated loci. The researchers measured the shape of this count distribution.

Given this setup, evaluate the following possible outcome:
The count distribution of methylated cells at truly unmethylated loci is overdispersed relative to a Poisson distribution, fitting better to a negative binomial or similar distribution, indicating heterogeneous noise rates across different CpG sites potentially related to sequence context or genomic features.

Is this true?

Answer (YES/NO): NO